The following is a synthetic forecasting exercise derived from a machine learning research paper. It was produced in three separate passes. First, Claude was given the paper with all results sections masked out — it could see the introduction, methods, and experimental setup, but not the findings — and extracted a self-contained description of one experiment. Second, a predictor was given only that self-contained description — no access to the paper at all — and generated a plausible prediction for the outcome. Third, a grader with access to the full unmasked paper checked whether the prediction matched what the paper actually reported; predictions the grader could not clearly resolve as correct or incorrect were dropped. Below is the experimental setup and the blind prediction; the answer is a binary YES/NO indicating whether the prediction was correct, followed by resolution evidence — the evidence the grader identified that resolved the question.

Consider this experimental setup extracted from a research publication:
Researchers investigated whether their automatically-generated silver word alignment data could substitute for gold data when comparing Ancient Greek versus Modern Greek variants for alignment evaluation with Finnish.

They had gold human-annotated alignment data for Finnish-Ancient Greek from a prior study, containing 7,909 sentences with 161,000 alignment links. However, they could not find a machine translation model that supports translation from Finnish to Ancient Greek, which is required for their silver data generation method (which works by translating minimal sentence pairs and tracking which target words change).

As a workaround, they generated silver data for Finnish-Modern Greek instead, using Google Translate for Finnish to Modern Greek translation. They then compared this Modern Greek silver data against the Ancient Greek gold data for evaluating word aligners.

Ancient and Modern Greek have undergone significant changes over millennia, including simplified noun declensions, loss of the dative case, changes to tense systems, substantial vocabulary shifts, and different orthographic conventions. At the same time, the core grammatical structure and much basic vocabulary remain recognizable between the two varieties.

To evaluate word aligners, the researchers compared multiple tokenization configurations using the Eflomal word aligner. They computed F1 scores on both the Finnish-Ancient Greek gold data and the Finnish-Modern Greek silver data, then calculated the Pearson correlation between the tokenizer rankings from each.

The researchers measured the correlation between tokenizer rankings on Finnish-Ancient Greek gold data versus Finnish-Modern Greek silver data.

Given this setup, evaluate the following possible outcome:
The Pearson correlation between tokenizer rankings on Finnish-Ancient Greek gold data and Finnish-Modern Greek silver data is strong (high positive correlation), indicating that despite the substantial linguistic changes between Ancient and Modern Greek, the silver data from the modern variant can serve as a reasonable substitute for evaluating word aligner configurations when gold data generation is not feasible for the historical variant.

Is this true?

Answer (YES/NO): YES